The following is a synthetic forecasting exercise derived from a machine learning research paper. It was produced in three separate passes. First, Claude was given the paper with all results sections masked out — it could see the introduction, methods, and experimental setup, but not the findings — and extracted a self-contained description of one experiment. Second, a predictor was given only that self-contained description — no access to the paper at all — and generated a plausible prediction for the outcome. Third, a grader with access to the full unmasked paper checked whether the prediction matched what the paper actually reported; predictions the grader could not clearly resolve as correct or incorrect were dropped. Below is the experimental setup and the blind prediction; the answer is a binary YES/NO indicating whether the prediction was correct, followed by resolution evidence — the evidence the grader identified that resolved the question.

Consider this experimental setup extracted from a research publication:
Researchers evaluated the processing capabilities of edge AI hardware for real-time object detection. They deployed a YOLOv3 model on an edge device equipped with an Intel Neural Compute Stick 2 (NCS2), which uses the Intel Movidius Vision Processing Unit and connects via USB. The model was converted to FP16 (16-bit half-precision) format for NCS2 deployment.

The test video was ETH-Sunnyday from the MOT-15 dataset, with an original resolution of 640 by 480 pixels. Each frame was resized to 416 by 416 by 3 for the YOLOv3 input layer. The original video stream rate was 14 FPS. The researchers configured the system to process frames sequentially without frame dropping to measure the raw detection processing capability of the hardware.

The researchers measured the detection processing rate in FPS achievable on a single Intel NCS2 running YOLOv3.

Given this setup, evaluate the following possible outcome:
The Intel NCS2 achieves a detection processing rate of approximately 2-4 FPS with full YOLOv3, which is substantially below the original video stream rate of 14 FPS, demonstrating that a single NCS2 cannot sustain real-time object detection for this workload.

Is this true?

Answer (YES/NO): YES